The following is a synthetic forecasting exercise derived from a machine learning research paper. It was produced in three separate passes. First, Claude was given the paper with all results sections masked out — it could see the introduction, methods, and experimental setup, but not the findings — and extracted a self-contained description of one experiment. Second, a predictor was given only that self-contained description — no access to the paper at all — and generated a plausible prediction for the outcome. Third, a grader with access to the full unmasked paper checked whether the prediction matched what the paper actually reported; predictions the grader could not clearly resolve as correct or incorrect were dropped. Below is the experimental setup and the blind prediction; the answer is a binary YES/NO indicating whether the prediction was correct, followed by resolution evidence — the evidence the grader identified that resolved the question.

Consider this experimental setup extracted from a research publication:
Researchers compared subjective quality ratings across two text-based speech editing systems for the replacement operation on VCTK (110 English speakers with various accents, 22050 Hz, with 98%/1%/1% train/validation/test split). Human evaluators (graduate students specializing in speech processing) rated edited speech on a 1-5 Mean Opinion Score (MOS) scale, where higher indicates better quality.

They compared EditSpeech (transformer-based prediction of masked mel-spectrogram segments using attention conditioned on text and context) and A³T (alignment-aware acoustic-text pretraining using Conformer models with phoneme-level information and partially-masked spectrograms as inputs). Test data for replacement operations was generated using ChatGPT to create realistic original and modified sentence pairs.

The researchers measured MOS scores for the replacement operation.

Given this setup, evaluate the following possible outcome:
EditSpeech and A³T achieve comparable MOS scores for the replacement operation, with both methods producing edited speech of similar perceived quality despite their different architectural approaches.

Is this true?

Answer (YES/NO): NO